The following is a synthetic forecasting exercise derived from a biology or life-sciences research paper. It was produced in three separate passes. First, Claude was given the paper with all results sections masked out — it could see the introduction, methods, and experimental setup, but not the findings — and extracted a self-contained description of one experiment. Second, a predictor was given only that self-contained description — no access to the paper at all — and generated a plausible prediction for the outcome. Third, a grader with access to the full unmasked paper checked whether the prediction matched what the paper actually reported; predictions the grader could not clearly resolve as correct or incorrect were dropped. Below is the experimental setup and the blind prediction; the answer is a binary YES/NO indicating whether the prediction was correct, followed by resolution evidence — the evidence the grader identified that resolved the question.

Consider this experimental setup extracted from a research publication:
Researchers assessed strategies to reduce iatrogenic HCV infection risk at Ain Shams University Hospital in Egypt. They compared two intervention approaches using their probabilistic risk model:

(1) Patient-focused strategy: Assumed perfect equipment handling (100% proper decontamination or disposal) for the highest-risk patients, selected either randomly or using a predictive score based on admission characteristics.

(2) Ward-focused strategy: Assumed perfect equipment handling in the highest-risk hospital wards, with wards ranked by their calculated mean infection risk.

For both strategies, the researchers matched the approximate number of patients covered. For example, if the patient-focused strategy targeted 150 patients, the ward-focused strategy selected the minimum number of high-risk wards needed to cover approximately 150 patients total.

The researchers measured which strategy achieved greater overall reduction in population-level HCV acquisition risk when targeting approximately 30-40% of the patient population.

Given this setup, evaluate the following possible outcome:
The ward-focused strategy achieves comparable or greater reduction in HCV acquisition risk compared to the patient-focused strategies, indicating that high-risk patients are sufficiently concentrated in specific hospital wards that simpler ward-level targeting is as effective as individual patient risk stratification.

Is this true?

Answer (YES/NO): NO